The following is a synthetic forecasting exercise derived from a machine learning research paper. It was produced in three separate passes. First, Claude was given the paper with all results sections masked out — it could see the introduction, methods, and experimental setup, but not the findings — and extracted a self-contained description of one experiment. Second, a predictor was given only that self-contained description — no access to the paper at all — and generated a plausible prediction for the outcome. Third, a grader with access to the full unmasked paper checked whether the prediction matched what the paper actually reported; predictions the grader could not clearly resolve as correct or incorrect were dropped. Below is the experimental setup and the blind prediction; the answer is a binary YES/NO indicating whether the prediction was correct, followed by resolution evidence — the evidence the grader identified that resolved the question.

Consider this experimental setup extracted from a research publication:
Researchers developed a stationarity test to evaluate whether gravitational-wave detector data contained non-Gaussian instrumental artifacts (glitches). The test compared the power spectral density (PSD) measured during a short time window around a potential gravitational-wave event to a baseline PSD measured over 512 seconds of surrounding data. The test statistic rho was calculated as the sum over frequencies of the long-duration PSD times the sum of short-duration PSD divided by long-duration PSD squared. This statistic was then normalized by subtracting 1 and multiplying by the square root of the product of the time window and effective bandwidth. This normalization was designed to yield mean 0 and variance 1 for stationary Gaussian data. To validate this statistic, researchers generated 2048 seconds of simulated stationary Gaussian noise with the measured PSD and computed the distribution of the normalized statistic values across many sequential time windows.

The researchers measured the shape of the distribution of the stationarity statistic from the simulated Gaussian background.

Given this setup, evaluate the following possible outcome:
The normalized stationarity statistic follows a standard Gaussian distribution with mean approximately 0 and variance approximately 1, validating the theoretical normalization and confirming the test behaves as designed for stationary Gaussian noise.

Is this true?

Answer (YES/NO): NO